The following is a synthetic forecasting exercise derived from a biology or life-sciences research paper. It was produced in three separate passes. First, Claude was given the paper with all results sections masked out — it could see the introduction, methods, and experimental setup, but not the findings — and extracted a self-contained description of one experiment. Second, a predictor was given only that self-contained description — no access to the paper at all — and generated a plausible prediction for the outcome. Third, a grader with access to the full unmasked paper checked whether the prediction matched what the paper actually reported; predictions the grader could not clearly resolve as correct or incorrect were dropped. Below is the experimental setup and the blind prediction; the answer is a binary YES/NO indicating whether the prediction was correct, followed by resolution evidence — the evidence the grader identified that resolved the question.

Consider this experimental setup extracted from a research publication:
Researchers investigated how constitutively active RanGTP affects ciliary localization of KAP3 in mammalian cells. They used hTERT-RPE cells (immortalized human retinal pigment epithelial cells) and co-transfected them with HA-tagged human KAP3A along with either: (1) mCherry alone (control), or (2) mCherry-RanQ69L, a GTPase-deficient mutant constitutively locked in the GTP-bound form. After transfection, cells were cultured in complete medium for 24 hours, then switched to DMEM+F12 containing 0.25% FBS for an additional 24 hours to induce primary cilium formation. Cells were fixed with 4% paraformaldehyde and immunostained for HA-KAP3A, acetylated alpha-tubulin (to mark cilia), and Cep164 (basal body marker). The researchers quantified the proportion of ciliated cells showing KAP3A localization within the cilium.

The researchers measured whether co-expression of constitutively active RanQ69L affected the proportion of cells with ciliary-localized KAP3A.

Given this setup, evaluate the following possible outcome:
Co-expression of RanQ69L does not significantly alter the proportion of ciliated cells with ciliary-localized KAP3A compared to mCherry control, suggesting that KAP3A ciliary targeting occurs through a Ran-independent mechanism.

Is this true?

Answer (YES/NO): NO